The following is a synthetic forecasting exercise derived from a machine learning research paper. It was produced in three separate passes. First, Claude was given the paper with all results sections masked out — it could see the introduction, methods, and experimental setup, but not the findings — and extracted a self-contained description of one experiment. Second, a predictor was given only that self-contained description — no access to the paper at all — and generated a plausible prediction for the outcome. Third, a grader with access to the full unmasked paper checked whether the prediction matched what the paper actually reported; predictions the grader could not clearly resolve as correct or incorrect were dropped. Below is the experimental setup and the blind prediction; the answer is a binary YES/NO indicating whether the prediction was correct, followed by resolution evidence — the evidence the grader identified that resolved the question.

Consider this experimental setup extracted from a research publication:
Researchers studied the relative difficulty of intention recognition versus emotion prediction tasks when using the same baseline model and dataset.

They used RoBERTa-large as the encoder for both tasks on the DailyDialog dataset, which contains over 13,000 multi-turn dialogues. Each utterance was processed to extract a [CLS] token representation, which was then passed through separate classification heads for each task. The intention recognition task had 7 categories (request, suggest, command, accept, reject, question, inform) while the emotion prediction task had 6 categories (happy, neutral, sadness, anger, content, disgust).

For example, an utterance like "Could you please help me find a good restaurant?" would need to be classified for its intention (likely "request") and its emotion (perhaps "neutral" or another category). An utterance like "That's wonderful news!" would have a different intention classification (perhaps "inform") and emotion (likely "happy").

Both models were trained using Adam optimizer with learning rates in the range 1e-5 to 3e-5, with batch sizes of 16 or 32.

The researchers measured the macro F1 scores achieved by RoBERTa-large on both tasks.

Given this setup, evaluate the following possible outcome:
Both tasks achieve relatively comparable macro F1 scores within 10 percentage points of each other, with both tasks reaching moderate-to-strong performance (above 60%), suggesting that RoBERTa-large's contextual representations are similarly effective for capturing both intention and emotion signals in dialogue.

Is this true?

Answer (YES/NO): NO